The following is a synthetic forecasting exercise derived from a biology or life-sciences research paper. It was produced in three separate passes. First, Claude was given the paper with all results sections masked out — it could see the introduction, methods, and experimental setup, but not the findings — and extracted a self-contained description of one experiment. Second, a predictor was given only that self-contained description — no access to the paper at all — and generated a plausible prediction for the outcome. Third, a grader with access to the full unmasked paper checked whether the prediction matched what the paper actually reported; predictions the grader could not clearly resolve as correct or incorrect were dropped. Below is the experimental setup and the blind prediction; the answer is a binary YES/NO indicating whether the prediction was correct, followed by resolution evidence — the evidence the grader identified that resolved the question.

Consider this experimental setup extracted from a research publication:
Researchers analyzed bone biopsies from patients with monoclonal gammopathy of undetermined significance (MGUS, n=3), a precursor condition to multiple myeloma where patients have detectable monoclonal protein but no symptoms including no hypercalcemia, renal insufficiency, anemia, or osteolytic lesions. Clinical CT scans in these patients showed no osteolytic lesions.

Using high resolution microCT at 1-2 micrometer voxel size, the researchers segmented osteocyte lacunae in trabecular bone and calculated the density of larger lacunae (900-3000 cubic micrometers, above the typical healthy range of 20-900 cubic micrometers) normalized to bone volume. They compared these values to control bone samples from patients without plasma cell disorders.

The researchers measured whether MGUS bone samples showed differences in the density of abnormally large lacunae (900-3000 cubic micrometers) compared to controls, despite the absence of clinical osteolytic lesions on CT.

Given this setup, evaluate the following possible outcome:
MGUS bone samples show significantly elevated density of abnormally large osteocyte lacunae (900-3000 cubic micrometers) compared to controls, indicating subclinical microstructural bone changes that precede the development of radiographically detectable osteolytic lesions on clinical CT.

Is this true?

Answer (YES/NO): NO